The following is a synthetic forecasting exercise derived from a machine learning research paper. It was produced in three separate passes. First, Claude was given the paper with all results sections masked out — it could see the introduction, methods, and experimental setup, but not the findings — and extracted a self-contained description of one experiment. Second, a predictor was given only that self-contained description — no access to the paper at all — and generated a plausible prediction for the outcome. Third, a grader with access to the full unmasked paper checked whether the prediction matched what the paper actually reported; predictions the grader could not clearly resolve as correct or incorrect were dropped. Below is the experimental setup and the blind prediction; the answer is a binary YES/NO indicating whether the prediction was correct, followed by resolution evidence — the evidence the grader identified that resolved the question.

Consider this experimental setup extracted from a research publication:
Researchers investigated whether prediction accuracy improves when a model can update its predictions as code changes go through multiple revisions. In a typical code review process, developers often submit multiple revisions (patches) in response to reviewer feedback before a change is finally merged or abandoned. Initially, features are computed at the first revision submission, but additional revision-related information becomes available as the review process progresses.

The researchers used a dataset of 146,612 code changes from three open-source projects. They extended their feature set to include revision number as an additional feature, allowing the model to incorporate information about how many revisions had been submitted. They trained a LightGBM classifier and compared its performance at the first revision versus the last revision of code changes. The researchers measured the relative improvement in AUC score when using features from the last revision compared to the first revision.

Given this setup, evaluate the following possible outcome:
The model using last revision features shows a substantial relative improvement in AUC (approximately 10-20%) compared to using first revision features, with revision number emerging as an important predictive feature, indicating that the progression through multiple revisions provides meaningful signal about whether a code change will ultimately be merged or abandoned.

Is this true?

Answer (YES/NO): NO